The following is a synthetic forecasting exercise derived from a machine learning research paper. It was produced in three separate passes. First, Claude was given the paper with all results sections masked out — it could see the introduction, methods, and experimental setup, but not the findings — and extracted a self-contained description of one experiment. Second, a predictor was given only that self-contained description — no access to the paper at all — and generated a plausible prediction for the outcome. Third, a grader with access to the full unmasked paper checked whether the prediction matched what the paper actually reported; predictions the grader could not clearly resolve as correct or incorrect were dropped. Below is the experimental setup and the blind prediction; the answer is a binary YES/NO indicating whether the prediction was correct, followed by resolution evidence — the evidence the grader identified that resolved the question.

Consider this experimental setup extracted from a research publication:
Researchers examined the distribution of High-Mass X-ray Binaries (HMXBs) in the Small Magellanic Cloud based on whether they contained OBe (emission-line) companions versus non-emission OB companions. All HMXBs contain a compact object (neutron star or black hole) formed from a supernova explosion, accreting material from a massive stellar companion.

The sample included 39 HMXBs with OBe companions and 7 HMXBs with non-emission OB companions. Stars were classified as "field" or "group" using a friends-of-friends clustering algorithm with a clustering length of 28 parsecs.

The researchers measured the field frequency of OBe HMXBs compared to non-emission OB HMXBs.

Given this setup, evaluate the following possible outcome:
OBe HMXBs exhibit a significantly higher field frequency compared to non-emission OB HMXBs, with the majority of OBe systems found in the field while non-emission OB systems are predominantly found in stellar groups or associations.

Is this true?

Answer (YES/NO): NO